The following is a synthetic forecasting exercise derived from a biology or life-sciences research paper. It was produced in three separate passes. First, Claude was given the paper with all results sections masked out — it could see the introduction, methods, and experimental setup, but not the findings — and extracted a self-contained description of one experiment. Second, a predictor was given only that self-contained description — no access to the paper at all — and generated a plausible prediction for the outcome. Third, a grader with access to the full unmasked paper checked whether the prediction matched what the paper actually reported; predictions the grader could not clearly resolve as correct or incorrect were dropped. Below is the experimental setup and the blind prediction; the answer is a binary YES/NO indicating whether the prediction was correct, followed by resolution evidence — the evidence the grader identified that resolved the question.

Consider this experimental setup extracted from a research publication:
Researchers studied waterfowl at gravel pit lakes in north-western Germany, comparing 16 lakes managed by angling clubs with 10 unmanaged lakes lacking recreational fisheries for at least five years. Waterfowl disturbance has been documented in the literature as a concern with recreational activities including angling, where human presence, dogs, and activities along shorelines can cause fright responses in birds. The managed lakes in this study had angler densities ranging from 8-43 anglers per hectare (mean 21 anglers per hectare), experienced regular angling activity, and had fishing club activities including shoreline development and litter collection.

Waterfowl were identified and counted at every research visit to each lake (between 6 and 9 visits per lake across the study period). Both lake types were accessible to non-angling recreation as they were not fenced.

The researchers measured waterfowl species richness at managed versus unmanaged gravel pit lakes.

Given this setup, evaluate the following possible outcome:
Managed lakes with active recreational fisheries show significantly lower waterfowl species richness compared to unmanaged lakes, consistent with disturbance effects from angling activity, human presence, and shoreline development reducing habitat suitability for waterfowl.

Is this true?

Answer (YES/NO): NO